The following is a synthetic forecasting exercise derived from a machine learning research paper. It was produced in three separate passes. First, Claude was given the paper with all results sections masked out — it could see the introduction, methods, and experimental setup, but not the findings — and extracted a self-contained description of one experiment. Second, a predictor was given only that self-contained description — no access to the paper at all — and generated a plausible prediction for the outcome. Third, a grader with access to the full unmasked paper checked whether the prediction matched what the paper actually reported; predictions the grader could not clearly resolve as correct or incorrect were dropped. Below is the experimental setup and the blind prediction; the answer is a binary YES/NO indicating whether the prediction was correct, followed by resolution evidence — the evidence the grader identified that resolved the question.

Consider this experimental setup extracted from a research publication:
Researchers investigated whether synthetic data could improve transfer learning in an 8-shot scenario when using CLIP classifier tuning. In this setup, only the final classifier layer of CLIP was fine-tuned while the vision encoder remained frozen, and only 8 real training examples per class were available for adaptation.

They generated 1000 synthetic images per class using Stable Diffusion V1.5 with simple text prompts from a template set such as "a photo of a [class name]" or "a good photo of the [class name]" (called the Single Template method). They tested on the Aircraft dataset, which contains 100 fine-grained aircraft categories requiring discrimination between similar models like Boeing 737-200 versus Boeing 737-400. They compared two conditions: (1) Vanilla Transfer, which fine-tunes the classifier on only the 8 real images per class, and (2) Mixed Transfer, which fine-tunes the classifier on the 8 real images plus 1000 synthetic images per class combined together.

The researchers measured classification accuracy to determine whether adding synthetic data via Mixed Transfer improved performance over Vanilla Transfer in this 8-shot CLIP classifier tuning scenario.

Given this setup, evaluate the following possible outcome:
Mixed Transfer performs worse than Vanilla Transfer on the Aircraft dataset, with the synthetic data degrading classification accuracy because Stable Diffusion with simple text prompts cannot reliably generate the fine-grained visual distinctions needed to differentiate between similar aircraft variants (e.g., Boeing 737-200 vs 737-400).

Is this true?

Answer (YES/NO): YES